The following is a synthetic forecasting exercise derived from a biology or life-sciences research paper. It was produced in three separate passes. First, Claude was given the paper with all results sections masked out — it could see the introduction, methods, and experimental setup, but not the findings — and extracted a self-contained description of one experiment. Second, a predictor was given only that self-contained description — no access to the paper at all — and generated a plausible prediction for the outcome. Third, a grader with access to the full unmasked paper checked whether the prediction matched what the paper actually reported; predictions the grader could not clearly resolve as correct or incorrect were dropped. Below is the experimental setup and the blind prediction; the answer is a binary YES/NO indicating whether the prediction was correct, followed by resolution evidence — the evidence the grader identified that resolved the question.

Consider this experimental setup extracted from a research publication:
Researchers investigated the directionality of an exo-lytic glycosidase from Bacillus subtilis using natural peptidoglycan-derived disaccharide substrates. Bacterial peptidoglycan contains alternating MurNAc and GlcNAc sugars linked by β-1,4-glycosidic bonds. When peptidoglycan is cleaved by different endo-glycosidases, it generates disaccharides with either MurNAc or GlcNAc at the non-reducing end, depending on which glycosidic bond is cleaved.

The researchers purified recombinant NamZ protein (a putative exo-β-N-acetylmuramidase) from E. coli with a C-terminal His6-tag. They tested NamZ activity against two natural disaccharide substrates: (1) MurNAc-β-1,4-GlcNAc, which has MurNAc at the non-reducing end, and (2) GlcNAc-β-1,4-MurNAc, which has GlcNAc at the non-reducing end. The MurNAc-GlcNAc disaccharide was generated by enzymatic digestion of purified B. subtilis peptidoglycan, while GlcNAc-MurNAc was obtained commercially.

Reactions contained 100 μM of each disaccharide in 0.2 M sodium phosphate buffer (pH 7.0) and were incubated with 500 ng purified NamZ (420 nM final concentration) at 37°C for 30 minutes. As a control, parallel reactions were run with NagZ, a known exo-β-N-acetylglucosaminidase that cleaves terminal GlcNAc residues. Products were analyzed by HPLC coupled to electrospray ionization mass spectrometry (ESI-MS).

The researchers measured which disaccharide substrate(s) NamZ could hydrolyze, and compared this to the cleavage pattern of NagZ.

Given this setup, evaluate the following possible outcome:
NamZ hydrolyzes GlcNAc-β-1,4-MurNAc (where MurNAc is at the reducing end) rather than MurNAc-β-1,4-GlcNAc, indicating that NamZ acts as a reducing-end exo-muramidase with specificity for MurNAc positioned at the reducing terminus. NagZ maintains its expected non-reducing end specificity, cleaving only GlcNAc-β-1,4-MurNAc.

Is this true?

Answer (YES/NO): NO